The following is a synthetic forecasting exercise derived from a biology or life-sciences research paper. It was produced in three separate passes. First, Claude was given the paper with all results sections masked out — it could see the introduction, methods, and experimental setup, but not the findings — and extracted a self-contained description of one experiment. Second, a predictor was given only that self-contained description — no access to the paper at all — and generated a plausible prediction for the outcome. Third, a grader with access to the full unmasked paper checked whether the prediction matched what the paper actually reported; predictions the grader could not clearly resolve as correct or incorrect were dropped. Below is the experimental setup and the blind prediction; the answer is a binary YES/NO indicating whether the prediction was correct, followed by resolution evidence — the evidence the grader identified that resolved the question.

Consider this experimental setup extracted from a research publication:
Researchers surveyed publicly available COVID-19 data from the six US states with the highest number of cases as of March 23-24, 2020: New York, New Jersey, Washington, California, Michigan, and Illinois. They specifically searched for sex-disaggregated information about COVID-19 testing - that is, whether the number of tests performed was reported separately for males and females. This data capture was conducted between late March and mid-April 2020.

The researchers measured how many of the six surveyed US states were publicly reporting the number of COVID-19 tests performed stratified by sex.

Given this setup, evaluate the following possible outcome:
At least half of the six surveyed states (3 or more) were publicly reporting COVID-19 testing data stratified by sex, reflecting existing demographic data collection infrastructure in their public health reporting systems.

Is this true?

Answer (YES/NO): NO